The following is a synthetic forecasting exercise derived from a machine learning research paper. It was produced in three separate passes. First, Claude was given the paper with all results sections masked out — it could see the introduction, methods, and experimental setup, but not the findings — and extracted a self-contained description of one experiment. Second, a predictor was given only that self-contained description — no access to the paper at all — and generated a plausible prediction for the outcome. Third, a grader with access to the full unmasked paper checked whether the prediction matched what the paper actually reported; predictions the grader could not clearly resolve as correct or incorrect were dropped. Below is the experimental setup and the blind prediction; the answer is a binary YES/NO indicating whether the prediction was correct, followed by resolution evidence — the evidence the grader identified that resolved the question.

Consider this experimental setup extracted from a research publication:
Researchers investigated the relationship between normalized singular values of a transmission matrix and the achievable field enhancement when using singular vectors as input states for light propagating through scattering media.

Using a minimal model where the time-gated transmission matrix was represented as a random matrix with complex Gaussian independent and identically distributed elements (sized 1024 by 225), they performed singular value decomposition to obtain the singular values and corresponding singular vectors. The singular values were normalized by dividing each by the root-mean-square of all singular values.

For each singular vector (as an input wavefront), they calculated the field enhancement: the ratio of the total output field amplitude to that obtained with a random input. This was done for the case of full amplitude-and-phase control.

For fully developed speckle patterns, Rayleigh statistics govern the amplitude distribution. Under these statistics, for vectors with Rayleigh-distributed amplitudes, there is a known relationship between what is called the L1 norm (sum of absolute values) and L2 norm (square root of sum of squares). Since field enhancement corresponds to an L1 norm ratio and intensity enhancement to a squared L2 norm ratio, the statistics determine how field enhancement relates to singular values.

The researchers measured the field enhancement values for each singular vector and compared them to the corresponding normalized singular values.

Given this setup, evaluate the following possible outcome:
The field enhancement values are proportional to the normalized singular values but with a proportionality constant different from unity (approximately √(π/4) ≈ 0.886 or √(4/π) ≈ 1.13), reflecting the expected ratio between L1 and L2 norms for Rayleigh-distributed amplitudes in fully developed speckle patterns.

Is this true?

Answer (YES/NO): NO